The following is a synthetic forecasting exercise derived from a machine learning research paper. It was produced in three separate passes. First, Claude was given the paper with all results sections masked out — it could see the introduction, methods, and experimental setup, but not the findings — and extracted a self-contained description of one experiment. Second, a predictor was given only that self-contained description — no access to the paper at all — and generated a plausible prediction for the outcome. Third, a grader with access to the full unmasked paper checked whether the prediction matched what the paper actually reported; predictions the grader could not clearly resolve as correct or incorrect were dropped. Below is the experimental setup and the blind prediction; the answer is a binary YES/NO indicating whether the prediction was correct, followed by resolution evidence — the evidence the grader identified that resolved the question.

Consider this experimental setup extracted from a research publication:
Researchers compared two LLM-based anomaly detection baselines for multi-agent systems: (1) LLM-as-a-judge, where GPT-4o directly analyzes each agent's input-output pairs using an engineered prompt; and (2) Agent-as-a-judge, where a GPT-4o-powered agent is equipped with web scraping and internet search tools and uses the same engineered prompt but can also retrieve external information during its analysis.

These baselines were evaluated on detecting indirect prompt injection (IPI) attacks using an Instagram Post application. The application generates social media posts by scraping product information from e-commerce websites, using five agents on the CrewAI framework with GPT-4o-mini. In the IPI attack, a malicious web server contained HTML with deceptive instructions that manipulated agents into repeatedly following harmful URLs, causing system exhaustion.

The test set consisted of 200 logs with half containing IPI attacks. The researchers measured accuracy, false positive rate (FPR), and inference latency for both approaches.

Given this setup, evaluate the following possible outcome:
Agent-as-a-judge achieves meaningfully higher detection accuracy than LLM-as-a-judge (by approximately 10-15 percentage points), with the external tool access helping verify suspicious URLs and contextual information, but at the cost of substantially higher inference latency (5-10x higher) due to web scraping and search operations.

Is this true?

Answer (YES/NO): NO